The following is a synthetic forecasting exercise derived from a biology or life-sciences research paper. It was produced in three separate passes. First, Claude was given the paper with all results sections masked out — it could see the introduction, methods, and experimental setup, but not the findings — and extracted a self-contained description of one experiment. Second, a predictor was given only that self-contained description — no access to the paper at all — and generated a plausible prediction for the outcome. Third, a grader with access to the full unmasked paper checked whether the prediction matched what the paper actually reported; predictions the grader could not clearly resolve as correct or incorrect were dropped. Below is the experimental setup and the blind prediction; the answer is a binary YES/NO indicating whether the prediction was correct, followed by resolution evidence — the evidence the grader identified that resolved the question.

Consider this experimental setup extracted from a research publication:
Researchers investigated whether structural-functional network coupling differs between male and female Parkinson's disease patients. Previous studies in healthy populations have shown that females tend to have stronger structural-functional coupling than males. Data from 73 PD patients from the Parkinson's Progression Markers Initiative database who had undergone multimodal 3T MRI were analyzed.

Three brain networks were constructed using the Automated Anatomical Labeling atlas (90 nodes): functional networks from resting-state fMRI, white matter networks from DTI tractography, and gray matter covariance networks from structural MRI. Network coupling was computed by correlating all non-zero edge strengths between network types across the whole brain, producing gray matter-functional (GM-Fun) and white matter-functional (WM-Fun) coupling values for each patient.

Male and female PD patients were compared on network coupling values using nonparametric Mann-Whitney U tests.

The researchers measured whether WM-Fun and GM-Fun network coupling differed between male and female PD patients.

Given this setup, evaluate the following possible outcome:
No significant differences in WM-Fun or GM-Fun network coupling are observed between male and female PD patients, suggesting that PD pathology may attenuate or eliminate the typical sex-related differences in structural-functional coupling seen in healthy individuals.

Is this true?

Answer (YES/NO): NO